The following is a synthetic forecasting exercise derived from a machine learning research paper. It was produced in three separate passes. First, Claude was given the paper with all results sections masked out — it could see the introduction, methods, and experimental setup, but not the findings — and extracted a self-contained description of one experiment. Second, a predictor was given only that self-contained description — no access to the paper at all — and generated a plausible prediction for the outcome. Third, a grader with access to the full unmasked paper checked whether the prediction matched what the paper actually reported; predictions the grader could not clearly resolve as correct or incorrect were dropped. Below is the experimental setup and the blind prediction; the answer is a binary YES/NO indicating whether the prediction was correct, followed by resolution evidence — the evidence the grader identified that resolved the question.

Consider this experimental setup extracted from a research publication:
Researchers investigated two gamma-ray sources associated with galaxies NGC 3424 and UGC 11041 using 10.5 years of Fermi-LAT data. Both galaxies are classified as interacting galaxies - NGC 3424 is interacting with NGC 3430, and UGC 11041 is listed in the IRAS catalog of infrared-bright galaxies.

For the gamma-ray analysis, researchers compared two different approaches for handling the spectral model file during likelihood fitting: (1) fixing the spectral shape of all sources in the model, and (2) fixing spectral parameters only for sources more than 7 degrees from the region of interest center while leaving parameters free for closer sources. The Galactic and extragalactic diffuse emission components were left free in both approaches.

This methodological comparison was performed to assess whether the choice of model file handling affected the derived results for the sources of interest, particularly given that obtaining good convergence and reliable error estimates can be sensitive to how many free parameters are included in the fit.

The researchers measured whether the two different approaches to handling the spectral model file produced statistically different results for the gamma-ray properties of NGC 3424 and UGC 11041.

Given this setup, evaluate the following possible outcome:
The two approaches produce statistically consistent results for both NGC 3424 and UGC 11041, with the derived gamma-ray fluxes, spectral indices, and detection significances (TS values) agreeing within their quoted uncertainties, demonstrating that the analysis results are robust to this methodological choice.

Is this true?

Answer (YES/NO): YES